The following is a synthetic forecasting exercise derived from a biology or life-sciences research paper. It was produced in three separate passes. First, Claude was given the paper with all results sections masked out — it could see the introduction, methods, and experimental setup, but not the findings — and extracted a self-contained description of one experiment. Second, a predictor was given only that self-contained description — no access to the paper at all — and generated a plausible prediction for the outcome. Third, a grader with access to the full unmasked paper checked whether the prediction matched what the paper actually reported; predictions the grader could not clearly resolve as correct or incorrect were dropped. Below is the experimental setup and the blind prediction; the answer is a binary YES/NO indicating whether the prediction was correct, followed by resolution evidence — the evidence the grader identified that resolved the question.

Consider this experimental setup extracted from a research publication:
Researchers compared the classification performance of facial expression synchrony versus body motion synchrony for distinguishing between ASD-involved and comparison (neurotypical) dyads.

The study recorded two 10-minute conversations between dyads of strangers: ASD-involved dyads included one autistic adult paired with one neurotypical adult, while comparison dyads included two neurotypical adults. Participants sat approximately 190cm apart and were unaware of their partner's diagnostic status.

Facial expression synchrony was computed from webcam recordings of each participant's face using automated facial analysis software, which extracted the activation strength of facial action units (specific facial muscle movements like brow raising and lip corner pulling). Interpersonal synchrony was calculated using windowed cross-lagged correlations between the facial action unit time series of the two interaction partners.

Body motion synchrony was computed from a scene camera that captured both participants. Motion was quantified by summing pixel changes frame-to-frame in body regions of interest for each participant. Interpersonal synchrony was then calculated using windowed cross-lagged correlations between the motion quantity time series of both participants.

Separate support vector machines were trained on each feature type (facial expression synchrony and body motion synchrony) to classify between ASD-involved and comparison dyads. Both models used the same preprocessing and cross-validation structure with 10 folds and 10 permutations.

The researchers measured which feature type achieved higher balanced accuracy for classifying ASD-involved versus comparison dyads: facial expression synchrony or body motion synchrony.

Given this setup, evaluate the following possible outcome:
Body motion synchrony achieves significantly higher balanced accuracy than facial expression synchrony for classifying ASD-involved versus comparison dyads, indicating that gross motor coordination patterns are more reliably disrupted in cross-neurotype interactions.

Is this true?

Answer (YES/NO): NO